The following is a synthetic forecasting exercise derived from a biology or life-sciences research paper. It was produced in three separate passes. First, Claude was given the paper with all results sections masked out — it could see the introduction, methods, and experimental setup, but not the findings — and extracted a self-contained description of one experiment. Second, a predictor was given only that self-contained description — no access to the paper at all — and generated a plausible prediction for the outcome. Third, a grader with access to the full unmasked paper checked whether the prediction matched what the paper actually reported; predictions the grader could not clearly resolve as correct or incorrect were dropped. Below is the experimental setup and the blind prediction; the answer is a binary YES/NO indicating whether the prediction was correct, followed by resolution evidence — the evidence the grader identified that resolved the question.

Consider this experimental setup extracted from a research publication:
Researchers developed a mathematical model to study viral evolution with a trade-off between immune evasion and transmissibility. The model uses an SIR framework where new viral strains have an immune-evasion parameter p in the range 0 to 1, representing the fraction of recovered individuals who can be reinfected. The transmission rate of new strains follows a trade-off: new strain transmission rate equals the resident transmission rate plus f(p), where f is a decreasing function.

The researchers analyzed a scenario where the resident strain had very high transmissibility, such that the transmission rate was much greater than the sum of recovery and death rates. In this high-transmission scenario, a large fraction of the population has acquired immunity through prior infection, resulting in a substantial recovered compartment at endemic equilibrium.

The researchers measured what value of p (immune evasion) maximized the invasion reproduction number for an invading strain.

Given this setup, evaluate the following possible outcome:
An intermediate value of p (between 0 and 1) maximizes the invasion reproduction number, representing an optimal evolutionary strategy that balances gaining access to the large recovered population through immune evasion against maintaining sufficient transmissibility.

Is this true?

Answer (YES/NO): NO